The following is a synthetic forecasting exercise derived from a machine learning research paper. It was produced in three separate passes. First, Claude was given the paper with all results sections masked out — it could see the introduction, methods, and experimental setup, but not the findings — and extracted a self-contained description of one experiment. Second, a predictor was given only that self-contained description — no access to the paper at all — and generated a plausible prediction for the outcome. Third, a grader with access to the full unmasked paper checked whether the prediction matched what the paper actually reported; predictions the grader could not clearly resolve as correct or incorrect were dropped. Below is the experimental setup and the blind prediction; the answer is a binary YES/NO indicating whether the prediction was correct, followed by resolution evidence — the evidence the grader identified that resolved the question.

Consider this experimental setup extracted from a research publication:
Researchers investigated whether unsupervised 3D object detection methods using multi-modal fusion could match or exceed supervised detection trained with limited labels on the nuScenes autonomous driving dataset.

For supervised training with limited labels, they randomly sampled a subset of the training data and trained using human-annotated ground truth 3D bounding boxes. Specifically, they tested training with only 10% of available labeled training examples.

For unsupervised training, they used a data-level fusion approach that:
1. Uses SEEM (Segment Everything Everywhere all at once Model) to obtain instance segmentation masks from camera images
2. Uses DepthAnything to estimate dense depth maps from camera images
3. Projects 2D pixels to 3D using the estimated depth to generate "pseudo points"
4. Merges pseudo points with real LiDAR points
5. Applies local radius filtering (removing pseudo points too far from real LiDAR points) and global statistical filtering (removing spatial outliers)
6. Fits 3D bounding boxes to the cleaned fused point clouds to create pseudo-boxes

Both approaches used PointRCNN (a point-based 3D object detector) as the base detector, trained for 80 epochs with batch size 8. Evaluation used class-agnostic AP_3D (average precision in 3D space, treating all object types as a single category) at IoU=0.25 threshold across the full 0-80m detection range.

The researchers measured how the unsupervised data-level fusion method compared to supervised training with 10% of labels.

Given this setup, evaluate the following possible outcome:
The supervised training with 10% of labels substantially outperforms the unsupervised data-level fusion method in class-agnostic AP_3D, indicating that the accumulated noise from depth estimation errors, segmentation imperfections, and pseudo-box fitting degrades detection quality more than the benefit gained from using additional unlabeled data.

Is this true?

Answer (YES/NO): NO